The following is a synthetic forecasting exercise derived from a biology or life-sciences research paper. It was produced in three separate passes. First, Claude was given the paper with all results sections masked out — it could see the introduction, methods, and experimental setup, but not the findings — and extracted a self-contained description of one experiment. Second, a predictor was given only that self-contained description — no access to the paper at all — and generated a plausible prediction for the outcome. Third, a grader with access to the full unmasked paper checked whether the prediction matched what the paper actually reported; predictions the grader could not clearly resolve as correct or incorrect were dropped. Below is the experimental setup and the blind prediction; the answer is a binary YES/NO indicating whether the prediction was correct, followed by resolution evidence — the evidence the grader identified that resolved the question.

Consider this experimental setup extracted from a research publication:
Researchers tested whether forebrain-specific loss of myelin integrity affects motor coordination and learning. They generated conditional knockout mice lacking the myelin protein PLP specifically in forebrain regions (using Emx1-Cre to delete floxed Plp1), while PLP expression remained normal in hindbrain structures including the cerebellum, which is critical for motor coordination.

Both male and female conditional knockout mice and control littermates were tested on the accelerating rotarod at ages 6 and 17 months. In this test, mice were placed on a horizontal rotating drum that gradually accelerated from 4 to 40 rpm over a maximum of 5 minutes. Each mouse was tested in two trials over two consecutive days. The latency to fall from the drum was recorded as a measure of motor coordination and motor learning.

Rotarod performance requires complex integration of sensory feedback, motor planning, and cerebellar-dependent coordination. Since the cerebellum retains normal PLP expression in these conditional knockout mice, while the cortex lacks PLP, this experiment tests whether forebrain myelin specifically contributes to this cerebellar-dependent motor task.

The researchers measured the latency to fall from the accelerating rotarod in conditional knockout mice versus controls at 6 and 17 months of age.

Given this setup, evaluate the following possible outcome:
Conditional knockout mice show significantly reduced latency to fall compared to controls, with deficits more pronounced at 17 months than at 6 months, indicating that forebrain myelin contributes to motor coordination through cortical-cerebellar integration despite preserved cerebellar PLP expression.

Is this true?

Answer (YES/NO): NO